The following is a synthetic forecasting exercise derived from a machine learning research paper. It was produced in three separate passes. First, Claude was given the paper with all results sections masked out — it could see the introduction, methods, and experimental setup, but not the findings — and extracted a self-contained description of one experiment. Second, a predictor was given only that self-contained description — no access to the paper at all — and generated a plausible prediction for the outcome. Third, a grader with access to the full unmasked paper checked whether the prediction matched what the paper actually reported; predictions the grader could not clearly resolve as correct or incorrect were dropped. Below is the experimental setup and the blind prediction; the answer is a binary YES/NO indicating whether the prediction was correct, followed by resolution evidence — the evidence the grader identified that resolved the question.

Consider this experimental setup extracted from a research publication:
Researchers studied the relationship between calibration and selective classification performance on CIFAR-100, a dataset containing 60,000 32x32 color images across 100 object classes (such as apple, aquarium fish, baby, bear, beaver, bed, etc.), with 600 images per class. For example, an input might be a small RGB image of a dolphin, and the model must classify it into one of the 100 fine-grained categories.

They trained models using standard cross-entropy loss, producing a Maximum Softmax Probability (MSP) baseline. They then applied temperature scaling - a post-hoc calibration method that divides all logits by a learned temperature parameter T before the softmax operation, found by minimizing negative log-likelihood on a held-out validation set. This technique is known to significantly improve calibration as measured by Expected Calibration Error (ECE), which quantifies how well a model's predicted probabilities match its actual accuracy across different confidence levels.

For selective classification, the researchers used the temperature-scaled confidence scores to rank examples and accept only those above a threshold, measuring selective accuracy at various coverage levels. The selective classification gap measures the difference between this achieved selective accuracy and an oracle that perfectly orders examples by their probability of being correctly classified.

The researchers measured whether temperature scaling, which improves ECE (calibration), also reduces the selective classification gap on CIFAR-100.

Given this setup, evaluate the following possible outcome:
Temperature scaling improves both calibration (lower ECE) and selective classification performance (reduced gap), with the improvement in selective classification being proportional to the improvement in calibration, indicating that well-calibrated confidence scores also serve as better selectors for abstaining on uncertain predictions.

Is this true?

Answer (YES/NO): NO